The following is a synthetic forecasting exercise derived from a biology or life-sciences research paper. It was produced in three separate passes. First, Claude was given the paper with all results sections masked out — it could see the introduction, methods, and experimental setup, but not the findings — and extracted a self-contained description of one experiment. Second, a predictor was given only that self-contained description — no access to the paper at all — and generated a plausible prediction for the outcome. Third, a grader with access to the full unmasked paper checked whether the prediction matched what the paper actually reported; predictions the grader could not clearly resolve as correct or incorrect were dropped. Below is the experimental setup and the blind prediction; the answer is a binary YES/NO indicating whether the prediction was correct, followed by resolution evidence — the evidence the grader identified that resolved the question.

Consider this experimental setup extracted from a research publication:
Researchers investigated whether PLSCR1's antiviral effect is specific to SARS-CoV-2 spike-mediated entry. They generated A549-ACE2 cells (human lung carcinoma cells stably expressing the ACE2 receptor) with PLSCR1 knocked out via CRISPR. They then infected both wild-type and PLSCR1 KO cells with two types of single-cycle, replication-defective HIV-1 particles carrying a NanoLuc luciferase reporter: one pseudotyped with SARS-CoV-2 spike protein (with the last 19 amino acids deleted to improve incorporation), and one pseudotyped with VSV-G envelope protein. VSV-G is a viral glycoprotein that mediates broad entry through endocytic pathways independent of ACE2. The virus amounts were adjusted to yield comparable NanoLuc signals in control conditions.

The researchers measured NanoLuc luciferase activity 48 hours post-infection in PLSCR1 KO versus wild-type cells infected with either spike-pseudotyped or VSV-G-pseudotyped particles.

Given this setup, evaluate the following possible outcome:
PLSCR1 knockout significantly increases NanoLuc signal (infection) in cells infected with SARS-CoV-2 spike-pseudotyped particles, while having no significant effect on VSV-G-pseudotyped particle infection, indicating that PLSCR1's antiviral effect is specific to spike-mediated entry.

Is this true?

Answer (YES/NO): YES